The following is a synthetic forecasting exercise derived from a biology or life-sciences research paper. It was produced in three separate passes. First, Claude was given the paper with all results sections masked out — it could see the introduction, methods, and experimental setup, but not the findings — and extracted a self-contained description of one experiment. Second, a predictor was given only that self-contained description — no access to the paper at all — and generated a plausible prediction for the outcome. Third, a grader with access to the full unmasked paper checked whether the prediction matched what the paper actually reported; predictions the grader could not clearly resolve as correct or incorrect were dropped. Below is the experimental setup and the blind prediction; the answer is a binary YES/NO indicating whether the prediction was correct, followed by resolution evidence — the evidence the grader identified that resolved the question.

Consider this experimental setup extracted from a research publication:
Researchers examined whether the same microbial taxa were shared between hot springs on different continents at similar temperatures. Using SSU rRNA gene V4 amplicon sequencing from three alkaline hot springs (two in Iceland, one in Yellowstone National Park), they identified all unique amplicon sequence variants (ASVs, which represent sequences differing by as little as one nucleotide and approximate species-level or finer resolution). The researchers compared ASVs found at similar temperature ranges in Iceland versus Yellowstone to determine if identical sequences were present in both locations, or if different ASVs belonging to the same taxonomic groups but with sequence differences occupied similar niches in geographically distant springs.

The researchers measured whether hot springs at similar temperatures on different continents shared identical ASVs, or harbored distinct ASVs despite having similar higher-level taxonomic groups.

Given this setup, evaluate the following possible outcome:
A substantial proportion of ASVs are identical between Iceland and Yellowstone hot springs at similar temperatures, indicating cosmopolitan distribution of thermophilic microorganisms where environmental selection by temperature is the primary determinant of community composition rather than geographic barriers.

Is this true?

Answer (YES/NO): NO